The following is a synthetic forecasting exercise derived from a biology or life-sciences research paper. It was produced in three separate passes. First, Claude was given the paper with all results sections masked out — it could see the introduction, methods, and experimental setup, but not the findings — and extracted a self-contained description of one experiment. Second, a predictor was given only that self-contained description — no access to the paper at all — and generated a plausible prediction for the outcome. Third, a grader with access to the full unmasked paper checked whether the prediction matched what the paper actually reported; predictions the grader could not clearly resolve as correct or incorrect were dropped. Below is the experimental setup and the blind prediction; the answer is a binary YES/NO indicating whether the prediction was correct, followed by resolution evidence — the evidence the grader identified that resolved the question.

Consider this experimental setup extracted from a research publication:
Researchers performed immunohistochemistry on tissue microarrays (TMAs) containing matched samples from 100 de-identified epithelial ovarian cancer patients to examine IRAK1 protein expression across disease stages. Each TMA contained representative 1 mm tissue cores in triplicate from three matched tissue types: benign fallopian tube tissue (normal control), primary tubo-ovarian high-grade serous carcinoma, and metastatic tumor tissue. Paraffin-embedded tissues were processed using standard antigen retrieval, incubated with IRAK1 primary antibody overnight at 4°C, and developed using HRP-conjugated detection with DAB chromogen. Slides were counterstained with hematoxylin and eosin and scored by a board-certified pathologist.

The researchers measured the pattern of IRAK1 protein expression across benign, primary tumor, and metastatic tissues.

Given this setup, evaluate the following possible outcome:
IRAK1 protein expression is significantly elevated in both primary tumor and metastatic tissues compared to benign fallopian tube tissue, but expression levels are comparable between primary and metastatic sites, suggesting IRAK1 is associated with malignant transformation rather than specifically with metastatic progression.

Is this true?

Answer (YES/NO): YES